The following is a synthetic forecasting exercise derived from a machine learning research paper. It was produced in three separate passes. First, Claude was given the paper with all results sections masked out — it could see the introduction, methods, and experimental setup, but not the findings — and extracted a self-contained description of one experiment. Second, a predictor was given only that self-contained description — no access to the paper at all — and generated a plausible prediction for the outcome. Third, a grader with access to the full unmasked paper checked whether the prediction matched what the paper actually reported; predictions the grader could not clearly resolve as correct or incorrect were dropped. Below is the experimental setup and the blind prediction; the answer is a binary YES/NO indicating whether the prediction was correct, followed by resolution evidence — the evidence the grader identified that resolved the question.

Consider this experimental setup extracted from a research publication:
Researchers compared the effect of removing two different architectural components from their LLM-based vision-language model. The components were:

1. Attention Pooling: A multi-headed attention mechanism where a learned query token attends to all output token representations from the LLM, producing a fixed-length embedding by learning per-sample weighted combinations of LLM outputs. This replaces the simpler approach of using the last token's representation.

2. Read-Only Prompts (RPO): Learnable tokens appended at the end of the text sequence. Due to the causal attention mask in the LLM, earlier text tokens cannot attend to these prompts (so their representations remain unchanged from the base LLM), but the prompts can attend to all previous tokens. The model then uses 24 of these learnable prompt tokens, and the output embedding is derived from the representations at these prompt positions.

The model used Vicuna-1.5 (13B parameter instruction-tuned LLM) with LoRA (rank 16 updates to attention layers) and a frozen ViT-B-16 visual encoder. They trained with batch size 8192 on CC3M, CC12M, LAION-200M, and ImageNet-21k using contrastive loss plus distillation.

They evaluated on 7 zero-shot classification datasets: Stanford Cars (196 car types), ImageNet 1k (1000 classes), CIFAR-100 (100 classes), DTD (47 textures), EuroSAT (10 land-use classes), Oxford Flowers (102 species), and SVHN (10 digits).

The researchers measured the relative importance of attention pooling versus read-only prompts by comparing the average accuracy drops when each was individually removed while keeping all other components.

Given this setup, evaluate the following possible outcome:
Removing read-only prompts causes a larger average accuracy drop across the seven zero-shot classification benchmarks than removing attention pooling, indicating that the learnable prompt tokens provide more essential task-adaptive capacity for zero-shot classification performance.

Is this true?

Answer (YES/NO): YES